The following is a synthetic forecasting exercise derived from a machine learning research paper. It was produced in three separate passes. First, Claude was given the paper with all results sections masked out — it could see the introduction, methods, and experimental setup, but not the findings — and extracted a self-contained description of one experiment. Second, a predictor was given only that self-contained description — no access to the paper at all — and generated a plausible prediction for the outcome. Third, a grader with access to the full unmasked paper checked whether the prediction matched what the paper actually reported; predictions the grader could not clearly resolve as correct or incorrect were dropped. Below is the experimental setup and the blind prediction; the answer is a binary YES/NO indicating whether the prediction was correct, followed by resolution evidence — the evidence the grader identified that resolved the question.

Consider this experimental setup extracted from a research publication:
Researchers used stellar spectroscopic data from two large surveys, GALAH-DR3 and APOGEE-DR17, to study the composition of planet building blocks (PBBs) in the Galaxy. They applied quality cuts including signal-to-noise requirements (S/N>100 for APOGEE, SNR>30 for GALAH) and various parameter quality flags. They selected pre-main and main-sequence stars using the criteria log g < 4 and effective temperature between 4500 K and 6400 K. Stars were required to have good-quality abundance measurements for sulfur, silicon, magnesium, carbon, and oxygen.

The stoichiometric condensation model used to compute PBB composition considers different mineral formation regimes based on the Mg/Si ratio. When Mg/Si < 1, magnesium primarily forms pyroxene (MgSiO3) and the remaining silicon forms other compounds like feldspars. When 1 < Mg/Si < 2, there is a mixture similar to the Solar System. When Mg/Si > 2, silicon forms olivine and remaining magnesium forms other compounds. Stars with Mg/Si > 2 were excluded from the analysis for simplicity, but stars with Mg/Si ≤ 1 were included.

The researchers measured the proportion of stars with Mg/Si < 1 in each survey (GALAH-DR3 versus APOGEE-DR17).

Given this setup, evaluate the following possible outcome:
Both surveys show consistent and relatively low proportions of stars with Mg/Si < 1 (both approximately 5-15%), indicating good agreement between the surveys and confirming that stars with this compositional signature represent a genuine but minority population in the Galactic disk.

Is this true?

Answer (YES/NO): NO